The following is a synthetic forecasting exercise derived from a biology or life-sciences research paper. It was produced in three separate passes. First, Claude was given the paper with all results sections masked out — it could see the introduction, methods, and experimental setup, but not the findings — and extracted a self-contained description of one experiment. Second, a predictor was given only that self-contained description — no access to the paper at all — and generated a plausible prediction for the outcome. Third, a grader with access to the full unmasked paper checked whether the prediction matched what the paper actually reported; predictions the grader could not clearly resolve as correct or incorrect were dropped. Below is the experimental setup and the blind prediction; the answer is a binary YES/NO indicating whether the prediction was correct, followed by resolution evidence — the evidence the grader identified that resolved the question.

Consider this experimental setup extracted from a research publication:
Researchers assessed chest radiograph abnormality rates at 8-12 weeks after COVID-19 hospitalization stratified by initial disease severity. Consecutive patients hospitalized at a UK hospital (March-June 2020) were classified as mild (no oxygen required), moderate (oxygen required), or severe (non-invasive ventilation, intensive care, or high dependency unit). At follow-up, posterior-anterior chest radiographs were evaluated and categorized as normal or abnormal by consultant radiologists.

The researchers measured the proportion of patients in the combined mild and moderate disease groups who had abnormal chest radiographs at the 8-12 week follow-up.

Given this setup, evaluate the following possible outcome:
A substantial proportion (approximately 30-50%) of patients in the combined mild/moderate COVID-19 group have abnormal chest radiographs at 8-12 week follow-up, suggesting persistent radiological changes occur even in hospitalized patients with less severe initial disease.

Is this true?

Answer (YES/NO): NO